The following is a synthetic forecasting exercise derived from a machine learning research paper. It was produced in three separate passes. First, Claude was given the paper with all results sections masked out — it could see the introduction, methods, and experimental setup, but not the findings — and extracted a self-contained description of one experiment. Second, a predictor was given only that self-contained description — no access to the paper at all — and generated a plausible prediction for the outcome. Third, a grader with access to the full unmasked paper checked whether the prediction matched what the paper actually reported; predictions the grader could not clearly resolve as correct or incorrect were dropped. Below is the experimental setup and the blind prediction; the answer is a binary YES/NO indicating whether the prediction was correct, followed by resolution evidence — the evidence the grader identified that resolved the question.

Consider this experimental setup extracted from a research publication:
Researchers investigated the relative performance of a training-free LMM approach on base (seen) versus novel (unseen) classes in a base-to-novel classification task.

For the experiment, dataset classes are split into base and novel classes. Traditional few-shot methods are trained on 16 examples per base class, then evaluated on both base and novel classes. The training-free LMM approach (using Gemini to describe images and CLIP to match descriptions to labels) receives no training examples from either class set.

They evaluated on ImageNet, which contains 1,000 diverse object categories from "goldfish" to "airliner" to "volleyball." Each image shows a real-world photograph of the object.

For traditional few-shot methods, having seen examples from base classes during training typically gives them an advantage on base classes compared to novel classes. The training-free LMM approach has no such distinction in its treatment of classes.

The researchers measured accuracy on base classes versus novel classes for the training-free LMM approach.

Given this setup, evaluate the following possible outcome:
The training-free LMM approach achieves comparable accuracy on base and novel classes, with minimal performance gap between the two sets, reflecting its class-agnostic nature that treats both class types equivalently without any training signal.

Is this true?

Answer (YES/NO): NO